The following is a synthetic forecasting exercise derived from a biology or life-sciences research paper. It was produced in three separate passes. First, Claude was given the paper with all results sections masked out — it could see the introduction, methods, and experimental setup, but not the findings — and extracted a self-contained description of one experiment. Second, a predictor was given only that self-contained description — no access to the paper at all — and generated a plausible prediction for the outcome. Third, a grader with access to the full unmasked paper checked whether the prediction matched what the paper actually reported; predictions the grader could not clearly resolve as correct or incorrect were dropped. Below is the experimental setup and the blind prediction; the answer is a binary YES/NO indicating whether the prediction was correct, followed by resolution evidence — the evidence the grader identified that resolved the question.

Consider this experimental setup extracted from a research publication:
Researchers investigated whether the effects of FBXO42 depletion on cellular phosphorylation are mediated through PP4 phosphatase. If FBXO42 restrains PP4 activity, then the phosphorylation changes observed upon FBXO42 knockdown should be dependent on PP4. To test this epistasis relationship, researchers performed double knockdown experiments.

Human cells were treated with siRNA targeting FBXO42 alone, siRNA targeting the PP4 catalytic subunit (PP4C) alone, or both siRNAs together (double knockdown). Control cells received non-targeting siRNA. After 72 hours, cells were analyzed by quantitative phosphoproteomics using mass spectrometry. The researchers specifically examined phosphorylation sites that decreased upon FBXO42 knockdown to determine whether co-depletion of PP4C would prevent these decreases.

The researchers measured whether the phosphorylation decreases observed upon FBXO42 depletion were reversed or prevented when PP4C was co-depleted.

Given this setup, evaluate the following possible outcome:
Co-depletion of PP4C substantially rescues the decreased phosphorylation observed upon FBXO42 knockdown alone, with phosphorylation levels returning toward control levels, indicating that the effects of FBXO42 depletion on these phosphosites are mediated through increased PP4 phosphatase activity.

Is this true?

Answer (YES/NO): YES